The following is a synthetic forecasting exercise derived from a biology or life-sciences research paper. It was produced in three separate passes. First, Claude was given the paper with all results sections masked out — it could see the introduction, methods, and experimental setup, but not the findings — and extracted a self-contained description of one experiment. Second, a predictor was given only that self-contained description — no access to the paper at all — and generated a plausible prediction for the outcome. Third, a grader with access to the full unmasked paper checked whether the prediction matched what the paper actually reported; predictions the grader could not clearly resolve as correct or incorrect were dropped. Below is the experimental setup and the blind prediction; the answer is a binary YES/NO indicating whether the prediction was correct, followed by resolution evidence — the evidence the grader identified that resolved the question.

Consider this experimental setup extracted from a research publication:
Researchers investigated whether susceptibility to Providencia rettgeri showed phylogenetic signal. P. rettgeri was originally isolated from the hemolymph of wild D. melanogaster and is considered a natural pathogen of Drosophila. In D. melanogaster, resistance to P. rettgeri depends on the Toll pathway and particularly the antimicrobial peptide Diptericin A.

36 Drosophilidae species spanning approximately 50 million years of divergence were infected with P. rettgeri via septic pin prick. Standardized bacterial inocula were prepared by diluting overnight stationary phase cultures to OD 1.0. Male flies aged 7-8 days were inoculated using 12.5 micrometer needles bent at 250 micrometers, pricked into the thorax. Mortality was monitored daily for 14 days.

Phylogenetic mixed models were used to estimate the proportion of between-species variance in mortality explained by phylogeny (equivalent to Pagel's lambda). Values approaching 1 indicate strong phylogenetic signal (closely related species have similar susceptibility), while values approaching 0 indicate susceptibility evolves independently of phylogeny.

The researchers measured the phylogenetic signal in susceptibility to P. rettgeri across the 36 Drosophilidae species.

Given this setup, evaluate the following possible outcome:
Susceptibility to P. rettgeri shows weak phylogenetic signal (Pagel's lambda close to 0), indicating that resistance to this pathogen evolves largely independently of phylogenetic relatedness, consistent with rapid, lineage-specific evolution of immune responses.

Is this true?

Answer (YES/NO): NO